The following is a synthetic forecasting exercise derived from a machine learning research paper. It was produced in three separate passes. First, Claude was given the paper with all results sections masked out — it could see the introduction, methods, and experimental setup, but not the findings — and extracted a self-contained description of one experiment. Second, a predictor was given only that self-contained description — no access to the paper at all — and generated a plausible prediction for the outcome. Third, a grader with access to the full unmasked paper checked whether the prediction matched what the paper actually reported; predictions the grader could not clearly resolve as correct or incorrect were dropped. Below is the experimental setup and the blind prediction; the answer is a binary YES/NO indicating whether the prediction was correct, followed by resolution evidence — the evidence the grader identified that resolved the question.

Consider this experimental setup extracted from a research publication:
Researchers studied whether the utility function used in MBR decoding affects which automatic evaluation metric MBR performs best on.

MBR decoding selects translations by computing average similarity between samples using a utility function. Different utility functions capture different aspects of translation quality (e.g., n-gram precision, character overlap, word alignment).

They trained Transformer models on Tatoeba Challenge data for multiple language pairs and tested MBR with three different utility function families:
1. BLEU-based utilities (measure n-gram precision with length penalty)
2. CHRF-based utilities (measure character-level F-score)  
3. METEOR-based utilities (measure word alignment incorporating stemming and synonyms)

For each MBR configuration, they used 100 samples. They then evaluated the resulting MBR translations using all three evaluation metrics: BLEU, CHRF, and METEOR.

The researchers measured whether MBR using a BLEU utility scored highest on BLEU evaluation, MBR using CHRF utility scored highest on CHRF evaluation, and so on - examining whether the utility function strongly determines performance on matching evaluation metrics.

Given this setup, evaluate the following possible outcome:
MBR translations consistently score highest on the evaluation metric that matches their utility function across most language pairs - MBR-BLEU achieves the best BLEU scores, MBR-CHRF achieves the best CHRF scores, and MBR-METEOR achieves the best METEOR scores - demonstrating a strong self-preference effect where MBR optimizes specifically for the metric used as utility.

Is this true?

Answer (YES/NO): YES